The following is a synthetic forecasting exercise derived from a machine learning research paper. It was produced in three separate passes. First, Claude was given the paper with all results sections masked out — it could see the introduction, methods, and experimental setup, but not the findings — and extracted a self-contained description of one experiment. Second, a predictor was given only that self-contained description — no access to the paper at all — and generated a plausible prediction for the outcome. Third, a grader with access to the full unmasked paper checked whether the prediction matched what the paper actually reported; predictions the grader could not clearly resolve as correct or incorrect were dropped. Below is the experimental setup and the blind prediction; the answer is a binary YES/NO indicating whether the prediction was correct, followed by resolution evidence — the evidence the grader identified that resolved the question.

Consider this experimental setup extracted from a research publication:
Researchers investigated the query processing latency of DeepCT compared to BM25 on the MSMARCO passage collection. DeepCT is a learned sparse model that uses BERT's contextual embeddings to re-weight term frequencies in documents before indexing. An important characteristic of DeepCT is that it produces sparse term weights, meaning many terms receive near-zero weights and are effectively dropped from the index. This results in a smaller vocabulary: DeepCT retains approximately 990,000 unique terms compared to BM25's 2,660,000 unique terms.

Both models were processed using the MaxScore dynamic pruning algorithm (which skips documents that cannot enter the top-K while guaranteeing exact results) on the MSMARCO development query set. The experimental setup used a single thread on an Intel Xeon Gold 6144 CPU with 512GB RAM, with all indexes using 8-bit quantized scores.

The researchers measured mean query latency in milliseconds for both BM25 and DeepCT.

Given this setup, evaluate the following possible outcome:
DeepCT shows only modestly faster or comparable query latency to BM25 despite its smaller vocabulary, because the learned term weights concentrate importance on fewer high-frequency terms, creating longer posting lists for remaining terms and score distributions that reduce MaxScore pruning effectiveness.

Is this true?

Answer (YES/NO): NO